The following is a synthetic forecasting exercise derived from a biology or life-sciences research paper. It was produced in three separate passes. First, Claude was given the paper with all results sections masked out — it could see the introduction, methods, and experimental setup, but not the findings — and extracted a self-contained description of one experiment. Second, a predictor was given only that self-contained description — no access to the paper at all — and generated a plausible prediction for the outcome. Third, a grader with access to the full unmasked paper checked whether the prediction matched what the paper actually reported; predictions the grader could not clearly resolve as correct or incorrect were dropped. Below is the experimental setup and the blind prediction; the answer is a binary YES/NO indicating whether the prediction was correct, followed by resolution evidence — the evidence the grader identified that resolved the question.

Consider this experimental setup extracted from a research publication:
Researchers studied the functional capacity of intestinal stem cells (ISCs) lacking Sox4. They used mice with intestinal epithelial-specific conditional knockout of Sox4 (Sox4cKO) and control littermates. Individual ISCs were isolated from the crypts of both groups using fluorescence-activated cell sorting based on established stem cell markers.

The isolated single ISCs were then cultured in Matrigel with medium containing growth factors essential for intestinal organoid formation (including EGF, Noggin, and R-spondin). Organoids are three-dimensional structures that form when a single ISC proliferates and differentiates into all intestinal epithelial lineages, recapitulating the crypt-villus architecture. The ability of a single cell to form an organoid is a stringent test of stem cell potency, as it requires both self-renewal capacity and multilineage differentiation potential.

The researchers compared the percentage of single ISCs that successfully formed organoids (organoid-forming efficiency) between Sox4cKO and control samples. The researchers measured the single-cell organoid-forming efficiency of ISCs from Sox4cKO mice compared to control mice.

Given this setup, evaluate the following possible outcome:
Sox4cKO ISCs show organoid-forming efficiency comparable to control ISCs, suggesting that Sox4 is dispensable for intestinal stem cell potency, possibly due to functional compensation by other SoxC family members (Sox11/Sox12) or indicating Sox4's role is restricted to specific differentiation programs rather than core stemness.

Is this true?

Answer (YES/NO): NO